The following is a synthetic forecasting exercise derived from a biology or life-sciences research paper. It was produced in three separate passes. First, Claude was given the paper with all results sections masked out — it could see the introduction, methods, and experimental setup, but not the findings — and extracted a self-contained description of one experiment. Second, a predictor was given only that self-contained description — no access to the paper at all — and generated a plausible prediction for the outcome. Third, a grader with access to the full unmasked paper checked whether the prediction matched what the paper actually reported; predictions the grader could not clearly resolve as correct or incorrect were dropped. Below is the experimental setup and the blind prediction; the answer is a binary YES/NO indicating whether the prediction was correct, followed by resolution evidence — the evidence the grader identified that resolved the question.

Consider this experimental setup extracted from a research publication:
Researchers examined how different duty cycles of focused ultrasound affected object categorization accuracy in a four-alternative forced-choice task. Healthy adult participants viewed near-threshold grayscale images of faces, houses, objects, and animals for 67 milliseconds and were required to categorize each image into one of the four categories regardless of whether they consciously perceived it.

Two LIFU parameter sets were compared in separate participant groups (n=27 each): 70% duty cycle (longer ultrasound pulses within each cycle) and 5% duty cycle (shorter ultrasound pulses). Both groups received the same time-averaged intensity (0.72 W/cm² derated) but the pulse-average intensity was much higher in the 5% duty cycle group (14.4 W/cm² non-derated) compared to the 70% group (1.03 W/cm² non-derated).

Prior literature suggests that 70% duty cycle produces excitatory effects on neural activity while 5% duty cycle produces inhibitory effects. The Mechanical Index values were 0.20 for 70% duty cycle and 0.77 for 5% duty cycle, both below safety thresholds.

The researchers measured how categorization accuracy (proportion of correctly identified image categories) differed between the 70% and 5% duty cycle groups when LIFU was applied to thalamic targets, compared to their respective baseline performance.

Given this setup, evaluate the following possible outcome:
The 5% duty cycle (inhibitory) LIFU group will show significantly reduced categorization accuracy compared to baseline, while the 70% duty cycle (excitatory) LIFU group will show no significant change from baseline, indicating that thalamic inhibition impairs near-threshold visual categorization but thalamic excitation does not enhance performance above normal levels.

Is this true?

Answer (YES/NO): NO